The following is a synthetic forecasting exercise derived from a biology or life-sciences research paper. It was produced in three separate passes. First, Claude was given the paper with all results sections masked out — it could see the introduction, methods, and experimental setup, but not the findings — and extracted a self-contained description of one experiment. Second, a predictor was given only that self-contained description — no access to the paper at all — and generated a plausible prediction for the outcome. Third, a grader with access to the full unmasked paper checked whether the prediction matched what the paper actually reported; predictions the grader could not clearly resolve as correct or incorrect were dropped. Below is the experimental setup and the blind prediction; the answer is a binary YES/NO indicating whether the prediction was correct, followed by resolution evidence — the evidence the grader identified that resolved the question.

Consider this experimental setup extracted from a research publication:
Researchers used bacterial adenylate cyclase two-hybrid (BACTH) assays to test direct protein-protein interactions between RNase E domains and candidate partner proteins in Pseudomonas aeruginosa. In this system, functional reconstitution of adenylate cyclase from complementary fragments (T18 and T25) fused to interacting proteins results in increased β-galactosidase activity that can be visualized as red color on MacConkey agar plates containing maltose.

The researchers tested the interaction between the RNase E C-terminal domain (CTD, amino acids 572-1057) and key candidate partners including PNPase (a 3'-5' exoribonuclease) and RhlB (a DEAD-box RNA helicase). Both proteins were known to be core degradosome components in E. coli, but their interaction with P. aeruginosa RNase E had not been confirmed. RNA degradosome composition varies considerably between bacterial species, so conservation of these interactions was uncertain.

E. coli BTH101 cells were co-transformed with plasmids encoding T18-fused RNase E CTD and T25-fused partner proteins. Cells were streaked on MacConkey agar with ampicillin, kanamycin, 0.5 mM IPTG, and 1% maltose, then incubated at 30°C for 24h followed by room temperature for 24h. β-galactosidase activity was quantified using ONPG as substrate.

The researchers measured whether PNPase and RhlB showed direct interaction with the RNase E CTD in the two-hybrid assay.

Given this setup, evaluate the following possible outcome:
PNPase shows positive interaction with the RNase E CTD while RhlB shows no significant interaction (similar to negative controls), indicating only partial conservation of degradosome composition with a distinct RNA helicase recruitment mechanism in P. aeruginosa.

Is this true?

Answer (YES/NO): NO